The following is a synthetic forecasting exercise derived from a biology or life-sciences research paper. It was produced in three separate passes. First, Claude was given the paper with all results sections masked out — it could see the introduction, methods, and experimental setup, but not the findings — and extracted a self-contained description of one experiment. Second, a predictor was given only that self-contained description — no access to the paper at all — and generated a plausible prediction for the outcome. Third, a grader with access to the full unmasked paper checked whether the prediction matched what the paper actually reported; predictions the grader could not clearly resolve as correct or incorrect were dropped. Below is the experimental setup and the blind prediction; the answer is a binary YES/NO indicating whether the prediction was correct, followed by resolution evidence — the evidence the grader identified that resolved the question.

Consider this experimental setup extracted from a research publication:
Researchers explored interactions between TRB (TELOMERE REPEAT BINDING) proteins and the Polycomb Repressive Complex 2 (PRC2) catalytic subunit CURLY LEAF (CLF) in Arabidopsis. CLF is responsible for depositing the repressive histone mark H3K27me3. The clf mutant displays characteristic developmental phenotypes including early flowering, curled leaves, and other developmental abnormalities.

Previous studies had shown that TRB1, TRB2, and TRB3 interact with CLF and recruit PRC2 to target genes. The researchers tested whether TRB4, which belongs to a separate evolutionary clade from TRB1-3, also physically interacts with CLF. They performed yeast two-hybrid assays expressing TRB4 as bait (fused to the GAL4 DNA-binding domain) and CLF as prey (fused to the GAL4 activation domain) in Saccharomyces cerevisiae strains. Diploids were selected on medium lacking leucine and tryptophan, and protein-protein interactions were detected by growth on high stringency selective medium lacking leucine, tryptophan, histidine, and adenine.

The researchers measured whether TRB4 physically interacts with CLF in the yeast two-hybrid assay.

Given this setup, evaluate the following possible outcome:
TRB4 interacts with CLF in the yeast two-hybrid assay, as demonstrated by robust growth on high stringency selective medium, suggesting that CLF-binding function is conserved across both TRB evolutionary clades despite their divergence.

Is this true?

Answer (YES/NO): YES